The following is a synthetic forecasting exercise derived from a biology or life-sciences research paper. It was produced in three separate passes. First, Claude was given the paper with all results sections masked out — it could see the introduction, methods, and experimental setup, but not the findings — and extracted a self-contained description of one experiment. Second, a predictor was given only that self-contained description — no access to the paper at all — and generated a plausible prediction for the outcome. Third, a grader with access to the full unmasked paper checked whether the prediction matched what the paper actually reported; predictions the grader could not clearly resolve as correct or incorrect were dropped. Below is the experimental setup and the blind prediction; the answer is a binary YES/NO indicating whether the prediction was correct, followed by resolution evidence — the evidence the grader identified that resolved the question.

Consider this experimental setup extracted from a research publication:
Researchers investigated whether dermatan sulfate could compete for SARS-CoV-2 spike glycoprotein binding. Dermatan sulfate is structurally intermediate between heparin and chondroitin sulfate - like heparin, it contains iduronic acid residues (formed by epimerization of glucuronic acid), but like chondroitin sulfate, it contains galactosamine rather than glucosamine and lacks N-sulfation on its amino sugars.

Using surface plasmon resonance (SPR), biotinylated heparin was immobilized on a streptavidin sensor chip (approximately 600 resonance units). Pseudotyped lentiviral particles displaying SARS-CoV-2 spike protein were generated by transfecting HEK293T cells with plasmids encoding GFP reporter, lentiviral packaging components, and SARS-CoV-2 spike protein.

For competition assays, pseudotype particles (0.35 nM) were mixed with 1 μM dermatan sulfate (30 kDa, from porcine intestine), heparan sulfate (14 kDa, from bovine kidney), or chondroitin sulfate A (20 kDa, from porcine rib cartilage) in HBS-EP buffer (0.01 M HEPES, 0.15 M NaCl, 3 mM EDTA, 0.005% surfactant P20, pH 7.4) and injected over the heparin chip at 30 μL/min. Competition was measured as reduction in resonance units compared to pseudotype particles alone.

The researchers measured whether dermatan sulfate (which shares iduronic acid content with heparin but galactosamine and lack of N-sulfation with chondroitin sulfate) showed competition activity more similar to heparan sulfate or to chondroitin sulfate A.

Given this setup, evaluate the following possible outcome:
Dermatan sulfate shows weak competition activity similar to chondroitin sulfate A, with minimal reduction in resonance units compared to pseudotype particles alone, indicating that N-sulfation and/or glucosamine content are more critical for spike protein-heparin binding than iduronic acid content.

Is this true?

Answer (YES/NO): NO